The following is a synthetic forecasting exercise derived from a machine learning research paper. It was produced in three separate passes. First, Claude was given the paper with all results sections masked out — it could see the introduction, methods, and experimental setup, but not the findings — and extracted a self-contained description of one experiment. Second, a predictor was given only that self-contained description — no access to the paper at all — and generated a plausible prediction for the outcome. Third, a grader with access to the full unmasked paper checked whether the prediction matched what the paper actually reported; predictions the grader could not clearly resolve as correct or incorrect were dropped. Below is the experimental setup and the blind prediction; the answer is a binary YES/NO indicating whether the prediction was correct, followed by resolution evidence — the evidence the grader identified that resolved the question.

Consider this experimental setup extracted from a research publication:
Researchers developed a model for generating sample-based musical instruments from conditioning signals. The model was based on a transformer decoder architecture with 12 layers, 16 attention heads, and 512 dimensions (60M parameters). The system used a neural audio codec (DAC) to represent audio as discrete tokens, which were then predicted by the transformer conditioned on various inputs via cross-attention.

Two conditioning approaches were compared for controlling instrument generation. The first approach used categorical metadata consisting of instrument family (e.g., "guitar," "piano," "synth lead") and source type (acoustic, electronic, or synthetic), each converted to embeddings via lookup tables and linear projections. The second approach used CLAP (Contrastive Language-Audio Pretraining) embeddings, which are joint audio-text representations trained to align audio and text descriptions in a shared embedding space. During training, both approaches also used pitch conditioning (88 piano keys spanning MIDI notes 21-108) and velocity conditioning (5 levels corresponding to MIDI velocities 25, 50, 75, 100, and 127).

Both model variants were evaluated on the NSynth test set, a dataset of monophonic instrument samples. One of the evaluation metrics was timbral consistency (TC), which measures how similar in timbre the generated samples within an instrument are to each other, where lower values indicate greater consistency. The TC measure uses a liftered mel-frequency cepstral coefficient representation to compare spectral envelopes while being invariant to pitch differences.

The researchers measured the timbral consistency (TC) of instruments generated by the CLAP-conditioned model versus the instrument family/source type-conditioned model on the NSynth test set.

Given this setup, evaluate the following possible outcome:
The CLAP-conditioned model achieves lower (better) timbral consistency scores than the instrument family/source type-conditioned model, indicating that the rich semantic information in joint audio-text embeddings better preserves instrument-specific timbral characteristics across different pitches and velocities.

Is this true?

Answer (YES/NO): YES